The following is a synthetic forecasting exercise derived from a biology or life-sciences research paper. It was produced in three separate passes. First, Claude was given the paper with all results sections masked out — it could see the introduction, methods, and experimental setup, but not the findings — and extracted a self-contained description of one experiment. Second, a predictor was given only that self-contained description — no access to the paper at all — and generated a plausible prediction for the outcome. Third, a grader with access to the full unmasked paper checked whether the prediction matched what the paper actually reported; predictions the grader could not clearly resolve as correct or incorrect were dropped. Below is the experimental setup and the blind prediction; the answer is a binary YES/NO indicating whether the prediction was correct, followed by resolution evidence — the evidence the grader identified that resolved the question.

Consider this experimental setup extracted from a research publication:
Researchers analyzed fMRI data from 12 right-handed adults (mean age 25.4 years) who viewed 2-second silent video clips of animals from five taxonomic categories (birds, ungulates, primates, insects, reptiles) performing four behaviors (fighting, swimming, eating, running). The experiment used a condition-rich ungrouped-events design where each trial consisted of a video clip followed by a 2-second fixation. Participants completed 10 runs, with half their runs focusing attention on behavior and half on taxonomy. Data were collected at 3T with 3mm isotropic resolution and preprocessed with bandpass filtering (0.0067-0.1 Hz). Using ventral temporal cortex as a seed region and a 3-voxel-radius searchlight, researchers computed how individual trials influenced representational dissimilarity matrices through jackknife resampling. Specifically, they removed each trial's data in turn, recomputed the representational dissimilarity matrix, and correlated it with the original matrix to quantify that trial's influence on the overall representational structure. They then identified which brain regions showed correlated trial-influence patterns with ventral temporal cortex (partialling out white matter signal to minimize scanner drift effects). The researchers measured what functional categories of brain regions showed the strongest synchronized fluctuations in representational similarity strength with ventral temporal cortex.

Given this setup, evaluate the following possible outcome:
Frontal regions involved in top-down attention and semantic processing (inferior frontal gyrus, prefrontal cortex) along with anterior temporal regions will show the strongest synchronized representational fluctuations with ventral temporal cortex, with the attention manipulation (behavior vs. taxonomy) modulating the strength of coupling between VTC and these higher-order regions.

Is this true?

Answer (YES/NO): NO